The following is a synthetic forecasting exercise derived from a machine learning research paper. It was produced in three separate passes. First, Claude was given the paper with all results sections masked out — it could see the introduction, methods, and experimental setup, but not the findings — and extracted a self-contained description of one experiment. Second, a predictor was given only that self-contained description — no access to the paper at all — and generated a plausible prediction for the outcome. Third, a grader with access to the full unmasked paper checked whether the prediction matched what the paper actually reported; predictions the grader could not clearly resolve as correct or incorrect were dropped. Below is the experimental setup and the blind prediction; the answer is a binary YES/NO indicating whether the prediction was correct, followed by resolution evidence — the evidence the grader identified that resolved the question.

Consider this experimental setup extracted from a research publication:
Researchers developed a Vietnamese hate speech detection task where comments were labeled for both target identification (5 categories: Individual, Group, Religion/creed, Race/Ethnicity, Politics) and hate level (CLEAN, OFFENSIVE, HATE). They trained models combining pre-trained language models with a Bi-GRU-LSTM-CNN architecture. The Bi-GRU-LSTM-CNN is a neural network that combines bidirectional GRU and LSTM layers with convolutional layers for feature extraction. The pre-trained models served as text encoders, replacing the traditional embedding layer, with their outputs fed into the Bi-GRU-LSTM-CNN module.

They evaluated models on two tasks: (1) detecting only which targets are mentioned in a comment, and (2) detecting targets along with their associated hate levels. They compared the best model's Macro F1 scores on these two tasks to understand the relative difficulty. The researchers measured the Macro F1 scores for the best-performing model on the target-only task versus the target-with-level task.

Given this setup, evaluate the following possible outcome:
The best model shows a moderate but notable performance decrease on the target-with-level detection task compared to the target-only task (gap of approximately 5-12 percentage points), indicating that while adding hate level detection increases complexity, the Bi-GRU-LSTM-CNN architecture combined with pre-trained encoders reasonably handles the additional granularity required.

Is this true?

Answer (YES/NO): NO